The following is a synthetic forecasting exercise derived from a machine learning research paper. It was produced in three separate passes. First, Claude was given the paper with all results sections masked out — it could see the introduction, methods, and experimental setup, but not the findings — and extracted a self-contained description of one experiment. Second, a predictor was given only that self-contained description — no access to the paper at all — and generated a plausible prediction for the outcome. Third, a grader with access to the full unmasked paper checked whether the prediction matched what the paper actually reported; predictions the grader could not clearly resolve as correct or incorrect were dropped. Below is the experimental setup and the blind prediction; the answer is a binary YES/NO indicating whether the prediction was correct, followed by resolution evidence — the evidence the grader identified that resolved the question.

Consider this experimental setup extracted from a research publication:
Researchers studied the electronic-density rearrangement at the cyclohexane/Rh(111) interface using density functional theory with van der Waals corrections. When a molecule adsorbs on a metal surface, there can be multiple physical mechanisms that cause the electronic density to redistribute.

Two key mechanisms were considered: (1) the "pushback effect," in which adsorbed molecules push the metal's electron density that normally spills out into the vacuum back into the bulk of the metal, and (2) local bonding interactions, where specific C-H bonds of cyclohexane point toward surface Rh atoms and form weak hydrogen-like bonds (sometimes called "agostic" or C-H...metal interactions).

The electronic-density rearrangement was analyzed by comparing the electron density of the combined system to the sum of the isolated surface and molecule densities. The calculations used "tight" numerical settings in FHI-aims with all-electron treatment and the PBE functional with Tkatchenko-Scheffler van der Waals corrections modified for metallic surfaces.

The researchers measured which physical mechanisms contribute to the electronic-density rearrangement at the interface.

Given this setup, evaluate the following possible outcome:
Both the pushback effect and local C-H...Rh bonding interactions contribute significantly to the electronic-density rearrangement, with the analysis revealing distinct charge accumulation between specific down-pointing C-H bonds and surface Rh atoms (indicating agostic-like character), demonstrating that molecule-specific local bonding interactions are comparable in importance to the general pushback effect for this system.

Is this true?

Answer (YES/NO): YES